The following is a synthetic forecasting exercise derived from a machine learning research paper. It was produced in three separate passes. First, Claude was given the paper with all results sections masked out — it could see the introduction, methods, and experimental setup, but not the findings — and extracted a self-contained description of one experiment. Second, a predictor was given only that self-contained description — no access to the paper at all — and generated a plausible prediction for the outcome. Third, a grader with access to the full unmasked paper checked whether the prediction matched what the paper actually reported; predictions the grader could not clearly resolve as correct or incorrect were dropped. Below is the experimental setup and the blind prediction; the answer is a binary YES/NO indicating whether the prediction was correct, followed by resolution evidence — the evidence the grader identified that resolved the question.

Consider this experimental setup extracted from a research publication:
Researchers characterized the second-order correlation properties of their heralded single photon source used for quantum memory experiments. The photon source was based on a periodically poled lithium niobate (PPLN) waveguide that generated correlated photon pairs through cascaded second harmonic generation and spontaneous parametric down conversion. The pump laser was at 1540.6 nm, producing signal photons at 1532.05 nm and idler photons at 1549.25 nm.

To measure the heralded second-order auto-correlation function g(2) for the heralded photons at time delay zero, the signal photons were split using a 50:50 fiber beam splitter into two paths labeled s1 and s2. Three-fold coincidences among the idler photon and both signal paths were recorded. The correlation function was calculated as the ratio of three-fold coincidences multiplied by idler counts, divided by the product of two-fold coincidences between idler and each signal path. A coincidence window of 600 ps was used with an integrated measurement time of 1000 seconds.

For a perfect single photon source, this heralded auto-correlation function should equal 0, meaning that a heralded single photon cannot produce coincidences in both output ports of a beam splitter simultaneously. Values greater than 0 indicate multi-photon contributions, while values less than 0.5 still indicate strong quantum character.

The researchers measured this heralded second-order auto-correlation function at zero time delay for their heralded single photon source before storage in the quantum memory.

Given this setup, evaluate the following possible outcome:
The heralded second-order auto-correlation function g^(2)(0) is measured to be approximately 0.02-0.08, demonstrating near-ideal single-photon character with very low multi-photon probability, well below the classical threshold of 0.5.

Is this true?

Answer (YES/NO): NO